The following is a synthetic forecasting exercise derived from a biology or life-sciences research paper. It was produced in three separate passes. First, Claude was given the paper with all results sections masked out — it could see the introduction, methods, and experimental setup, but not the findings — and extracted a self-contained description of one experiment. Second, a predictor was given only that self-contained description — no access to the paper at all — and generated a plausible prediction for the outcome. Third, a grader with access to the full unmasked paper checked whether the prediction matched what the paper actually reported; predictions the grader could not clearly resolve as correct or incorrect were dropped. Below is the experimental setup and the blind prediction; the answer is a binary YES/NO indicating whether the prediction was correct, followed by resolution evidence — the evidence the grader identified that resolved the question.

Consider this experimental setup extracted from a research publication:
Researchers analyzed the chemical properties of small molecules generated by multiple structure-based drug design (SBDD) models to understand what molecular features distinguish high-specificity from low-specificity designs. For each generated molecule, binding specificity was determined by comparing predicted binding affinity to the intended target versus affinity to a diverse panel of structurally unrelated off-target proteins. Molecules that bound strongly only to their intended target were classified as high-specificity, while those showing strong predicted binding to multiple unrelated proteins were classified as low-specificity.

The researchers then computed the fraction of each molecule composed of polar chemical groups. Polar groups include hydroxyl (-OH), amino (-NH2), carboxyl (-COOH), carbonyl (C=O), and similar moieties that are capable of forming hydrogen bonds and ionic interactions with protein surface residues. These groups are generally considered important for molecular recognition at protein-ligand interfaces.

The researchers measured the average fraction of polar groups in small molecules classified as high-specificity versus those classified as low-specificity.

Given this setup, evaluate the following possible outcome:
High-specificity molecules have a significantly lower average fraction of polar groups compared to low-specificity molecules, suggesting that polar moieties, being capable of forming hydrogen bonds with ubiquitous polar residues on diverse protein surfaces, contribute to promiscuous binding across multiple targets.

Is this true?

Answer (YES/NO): YES